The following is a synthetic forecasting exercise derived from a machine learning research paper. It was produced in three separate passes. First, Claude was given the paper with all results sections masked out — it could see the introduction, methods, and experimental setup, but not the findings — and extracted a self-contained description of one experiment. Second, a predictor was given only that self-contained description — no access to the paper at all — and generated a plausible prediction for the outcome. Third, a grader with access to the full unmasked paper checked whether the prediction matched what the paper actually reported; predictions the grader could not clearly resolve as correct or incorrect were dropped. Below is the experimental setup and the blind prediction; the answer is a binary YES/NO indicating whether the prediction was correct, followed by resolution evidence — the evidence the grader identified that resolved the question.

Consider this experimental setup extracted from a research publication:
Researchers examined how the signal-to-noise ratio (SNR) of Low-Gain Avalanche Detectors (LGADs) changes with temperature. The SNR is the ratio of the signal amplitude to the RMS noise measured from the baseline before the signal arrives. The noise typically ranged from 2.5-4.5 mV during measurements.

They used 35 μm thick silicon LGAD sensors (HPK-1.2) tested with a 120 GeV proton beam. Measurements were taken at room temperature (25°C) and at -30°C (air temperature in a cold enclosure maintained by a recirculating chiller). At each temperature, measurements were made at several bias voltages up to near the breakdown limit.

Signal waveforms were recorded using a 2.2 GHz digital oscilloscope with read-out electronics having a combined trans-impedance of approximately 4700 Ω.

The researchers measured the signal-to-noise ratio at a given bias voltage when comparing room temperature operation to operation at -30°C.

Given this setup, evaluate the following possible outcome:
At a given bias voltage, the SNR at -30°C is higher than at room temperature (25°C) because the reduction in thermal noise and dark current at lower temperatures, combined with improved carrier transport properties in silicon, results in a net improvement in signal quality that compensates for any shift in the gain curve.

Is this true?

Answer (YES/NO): NO